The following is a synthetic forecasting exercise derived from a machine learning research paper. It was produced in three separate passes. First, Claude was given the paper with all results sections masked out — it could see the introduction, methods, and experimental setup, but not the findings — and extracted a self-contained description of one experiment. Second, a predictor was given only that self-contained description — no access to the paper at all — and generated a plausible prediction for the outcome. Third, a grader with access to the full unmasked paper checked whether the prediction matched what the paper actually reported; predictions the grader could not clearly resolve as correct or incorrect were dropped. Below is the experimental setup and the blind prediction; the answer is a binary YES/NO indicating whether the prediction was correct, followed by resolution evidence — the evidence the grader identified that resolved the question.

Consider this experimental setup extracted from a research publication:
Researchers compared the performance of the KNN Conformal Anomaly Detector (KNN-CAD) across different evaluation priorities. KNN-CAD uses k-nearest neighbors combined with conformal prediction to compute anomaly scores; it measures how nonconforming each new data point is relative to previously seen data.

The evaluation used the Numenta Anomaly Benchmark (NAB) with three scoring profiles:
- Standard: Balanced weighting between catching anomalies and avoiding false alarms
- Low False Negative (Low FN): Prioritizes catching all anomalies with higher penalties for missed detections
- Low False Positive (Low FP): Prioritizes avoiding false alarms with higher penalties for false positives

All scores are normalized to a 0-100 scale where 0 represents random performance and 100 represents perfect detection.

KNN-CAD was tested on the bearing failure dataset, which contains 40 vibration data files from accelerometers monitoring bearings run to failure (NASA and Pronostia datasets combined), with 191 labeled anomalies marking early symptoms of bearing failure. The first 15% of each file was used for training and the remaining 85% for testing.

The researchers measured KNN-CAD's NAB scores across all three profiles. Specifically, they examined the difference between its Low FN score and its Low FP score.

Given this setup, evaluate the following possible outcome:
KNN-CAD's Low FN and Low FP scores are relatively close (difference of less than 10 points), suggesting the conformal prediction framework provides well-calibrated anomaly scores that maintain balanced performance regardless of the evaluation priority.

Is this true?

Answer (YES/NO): NO